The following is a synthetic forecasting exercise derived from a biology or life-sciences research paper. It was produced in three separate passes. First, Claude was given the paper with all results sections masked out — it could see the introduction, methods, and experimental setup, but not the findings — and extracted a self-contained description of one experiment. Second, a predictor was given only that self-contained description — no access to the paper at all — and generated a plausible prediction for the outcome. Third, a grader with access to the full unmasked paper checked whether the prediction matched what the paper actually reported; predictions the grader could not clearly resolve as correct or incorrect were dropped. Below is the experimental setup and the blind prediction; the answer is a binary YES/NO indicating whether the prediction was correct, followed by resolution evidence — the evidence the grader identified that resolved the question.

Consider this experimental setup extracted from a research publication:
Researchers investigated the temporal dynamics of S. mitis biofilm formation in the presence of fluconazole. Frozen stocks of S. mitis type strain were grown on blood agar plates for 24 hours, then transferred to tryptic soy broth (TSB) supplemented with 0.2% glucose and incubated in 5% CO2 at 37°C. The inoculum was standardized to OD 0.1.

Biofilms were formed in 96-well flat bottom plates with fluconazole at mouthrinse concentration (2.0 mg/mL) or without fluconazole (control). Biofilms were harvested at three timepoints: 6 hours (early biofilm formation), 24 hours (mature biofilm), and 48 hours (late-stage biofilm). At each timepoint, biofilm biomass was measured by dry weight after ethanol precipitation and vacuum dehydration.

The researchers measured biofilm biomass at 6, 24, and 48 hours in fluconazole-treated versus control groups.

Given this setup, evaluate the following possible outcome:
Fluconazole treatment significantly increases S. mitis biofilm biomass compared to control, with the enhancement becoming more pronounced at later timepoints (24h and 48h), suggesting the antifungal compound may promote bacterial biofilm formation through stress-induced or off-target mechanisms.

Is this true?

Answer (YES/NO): NO